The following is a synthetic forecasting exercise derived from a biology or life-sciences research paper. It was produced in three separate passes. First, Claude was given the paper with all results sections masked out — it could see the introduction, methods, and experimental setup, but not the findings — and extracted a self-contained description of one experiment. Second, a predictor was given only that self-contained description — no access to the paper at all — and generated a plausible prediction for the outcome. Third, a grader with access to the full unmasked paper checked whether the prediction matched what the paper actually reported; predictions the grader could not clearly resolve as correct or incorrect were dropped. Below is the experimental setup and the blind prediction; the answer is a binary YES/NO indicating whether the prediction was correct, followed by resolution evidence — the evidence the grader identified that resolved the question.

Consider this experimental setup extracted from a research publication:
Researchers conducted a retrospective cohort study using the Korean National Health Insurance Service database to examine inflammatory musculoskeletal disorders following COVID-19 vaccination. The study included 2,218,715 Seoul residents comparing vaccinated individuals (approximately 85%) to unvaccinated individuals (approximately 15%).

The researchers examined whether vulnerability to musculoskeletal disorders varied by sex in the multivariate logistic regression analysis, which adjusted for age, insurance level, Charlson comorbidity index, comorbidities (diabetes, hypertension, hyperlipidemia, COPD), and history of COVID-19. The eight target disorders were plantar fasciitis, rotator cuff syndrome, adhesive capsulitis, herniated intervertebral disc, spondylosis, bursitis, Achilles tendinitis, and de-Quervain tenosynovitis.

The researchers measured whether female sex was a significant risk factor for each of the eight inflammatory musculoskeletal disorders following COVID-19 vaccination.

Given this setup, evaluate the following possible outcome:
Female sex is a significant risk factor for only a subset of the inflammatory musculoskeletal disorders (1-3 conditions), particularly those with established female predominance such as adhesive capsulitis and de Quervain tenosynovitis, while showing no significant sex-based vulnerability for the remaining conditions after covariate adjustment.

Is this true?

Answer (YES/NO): NO